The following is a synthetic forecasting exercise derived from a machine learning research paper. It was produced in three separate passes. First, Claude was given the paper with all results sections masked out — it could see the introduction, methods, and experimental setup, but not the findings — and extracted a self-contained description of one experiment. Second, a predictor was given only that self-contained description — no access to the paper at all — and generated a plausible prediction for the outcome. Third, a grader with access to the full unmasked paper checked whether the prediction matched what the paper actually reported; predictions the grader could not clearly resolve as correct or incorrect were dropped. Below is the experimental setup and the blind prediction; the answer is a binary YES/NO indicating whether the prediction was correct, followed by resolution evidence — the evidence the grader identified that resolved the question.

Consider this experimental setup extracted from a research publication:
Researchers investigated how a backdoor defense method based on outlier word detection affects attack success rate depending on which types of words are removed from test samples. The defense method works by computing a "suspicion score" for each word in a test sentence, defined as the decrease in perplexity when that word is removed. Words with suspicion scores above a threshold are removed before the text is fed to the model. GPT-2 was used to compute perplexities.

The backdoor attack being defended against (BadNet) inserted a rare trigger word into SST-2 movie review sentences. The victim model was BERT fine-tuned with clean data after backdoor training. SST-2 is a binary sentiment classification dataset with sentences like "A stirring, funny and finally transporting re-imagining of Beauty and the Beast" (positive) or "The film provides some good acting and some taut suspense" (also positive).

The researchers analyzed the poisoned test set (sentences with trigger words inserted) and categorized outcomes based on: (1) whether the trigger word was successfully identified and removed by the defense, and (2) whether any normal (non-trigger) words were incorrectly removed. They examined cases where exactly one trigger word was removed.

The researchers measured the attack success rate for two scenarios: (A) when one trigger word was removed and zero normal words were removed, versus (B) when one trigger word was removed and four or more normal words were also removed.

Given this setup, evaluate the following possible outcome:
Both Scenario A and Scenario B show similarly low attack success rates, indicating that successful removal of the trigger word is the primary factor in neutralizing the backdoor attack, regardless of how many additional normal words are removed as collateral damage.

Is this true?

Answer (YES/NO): NO